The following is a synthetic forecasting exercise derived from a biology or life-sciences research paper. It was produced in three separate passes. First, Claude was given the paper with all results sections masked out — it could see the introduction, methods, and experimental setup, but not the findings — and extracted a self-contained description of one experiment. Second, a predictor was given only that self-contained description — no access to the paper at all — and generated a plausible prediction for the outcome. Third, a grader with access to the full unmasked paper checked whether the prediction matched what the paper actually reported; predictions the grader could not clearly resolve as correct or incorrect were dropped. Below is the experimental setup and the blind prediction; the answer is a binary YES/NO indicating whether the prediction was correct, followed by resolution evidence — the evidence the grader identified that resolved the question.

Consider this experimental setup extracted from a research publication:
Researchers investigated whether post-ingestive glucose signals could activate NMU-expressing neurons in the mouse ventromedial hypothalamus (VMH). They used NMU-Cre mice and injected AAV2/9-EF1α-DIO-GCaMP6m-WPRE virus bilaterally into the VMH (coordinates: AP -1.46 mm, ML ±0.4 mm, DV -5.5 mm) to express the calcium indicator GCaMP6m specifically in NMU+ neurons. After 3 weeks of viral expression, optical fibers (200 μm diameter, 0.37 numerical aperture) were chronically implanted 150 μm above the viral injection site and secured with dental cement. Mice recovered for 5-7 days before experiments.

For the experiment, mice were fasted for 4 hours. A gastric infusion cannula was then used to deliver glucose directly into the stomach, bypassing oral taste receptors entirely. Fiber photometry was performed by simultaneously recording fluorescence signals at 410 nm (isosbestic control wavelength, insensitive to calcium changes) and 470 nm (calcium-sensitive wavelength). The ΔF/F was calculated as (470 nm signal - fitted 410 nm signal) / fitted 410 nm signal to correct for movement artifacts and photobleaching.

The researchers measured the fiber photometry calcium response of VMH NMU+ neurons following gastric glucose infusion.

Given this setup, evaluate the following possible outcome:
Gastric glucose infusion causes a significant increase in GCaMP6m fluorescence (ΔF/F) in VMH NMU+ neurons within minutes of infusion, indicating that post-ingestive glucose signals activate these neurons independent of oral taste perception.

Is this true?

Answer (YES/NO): YES